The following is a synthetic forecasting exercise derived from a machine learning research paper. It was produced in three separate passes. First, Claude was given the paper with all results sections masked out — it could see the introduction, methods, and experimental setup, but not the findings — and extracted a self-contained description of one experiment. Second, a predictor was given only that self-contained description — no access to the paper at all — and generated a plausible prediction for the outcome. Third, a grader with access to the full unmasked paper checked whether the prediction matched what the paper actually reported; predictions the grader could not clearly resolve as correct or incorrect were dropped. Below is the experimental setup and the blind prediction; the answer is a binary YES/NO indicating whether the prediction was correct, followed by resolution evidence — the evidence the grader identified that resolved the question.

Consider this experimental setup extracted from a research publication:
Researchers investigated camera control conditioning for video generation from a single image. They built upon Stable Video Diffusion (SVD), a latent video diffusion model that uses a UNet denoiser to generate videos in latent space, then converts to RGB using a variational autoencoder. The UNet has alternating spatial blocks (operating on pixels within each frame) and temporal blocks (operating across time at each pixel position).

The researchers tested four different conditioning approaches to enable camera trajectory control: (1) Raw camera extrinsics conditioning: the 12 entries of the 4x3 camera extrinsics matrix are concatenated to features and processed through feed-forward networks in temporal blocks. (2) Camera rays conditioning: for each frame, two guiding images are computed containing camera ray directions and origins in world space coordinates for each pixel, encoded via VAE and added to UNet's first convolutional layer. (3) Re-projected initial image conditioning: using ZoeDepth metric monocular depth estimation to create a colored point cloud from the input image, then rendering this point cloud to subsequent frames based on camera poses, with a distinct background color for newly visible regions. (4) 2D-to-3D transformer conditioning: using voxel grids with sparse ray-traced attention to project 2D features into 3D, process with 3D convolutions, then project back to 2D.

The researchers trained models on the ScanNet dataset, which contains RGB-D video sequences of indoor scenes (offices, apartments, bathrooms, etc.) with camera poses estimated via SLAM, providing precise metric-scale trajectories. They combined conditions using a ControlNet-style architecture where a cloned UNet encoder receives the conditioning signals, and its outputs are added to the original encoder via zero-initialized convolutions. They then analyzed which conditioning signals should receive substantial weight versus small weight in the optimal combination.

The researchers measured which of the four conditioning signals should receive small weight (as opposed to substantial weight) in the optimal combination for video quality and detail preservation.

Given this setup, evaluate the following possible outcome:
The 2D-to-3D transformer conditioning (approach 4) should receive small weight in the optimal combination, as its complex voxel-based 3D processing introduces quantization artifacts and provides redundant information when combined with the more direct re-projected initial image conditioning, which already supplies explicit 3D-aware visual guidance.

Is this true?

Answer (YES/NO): NO